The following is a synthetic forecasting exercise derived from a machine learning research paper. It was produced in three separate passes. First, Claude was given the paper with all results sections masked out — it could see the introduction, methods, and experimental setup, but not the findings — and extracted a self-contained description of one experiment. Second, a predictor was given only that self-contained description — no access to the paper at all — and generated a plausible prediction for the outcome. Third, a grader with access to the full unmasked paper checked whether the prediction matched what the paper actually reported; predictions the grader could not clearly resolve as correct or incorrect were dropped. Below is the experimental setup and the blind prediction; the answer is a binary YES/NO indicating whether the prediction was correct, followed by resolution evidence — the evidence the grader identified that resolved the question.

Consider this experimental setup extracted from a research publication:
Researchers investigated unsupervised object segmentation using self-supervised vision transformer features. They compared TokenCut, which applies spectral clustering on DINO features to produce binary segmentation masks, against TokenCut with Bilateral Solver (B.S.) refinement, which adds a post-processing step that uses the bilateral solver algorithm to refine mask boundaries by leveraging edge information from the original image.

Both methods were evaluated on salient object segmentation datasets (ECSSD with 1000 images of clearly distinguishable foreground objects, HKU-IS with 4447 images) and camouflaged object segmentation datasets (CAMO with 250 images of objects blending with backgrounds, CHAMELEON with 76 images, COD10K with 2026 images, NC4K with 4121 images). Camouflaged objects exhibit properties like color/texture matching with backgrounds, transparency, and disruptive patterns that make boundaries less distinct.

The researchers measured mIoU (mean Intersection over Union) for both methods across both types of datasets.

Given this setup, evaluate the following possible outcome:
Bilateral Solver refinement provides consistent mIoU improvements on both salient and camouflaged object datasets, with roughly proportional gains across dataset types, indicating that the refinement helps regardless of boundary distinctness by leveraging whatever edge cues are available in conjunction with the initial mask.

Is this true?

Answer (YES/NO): NO